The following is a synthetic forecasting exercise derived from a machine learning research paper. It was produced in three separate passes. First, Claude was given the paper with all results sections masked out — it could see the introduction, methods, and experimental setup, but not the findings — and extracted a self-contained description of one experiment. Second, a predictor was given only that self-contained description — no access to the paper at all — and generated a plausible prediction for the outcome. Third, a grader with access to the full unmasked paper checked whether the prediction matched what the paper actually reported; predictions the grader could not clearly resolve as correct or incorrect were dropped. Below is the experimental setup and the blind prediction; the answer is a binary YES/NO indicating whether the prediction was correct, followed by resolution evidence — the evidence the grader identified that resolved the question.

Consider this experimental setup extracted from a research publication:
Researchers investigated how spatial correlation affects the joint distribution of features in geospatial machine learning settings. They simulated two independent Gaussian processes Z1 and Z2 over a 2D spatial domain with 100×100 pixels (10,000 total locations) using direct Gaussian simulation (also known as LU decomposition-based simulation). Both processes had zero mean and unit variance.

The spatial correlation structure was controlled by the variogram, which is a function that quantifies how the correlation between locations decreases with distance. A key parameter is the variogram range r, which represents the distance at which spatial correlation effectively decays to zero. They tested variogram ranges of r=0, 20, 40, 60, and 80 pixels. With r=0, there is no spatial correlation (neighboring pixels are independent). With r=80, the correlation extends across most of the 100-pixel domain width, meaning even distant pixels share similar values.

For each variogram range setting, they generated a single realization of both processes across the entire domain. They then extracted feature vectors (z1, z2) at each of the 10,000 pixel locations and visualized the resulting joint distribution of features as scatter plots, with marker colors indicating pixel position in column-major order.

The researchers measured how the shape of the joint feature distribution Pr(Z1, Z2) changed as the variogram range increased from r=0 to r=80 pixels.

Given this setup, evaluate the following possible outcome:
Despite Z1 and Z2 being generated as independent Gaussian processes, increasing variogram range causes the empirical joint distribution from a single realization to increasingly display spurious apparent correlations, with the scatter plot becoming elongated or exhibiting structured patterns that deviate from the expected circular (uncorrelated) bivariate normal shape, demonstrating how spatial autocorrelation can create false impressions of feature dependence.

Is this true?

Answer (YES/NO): YES